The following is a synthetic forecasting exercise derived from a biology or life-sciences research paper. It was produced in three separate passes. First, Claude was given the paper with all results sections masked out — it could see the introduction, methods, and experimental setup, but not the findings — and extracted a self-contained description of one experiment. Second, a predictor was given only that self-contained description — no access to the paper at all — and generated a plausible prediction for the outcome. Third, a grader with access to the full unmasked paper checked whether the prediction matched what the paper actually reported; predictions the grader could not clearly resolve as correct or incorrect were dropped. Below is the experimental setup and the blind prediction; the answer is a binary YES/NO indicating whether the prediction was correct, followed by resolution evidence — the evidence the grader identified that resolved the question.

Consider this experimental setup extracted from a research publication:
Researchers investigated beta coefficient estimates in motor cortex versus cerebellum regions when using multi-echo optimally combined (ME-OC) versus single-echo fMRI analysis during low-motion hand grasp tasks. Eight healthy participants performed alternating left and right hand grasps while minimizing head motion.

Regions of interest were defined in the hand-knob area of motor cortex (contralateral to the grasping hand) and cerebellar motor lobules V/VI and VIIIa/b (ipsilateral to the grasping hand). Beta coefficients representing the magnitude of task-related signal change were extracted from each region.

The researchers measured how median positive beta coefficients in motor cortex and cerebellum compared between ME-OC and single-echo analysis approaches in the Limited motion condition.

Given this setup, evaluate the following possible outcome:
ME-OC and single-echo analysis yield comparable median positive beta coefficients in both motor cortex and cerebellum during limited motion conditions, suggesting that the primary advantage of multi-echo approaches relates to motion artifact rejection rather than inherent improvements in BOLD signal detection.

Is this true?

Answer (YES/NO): NO